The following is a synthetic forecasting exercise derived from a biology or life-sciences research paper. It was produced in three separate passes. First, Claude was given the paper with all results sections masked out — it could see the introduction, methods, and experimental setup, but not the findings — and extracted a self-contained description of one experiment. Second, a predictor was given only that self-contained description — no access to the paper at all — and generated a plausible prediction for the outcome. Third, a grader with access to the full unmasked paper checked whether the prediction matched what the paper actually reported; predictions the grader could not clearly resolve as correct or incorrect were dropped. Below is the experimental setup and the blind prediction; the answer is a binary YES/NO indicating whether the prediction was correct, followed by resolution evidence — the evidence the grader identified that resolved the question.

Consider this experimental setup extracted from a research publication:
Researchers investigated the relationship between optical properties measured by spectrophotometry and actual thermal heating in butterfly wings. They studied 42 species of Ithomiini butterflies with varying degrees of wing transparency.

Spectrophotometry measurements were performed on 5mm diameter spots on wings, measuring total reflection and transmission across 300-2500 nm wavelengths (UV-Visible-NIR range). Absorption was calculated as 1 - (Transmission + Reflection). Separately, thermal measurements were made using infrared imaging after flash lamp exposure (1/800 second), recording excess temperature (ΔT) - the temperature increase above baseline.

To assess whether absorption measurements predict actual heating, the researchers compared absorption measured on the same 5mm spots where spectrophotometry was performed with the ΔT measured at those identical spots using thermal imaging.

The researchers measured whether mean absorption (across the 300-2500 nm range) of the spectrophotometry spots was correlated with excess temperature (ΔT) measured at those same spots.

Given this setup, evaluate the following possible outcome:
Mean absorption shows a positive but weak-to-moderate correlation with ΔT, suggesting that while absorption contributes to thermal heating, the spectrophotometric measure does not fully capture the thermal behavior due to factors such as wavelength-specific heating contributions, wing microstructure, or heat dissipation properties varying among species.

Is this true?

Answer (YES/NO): NO